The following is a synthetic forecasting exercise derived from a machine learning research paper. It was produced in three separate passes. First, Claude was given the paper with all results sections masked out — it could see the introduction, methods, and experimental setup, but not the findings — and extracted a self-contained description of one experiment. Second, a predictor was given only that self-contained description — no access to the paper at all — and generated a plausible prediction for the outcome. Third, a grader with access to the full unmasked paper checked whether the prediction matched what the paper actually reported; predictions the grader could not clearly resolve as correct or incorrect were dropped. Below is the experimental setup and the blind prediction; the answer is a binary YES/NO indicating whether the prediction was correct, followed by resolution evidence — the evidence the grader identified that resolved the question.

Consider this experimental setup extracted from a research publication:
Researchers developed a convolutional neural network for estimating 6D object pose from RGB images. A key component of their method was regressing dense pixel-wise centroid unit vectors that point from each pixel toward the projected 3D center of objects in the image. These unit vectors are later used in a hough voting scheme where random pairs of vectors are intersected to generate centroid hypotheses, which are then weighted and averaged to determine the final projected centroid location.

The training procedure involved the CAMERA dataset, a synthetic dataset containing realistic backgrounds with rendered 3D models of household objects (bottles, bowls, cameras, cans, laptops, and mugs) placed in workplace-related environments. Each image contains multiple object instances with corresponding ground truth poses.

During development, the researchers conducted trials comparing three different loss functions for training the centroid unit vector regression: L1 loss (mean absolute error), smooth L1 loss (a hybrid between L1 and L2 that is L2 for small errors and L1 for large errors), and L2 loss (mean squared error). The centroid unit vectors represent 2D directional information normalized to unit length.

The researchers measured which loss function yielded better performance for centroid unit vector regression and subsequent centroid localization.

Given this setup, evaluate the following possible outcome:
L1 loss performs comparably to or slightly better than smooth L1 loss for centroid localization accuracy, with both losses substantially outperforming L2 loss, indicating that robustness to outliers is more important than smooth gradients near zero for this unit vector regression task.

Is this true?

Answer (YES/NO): NO